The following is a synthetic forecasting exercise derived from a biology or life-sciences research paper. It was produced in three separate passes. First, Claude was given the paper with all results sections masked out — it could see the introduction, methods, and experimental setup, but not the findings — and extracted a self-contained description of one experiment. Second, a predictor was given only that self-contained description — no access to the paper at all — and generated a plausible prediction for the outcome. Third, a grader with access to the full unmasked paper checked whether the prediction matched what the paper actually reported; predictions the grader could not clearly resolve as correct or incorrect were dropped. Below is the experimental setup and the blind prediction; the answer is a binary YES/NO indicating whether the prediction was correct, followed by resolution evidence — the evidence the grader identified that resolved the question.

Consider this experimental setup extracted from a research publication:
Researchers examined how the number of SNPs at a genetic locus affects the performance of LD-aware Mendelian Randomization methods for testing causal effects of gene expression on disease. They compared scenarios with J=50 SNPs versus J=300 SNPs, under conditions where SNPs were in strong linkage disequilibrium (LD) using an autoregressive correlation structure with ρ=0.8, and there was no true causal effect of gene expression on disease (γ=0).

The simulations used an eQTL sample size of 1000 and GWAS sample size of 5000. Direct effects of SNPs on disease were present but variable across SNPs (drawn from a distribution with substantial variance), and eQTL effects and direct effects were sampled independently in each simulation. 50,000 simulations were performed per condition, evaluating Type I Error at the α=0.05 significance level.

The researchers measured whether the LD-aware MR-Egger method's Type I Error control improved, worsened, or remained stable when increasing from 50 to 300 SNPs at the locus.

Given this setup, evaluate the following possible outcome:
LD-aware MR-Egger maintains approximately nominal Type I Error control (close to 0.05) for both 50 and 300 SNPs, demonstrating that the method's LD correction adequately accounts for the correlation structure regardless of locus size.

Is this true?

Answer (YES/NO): NO